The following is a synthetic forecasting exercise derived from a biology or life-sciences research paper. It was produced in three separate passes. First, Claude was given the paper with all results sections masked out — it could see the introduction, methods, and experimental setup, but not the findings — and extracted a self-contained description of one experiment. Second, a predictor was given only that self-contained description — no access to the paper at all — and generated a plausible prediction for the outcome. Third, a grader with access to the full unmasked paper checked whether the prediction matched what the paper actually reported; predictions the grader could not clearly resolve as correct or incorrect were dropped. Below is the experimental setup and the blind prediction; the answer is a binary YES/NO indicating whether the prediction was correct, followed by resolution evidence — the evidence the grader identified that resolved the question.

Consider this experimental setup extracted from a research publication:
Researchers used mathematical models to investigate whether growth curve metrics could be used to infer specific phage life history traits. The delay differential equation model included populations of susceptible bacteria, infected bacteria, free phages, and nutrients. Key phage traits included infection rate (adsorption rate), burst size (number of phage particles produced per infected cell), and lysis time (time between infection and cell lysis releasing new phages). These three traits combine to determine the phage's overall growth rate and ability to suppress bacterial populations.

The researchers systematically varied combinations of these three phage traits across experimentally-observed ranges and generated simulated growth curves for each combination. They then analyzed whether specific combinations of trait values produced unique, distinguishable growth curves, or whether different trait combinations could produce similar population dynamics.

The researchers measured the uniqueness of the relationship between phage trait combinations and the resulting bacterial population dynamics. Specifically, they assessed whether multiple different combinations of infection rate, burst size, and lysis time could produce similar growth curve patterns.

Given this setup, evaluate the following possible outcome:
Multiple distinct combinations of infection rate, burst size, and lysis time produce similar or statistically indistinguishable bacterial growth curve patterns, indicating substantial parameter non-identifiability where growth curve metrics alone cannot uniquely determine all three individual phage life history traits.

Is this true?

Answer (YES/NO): YES